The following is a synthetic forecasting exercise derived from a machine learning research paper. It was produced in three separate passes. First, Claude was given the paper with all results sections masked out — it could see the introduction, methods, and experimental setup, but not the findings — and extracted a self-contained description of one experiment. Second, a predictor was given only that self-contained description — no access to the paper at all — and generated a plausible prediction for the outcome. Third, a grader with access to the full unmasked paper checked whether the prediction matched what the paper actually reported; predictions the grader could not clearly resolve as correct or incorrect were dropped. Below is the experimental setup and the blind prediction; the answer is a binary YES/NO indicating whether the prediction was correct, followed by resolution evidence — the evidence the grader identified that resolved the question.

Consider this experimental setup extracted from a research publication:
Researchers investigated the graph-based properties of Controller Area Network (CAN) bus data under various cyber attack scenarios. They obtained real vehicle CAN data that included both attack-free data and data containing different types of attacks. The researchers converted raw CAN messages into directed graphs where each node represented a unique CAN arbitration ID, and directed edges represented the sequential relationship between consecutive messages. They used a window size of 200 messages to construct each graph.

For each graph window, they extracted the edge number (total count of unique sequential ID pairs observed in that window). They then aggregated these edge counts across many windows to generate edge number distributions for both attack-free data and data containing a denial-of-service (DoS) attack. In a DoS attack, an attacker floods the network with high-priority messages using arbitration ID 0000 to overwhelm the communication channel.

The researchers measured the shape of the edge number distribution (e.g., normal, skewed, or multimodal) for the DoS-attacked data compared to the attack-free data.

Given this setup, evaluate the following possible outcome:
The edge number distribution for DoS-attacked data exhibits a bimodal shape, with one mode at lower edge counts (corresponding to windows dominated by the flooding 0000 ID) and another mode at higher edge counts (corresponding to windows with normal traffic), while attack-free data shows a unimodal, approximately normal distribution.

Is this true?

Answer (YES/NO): NO